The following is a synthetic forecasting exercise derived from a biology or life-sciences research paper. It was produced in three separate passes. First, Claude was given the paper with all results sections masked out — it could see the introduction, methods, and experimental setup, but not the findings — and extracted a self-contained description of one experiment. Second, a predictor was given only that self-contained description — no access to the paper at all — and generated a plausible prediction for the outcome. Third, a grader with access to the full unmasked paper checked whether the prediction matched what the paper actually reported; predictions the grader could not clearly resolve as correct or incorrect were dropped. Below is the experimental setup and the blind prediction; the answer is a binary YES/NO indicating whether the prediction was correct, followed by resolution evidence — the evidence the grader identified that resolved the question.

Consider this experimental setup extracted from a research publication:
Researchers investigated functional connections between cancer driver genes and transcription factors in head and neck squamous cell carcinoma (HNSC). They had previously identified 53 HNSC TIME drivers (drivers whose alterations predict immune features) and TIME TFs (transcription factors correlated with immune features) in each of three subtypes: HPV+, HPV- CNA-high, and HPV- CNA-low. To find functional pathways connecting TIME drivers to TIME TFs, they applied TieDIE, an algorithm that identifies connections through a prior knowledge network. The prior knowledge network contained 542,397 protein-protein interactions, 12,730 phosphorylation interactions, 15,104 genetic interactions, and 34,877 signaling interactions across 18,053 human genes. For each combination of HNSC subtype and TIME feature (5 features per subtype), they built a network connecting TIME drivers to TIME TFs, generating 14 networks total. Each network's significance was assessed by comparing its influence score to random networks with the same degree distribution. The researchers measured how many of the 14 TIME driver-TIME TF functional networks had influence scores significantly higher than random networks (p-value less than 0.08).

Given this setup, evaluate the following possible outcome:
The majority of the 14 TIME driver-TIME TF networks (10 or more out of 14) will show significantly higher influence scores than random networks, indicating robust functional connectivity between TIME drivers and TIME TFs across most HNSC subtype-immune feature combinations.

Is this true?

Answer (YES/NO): NO